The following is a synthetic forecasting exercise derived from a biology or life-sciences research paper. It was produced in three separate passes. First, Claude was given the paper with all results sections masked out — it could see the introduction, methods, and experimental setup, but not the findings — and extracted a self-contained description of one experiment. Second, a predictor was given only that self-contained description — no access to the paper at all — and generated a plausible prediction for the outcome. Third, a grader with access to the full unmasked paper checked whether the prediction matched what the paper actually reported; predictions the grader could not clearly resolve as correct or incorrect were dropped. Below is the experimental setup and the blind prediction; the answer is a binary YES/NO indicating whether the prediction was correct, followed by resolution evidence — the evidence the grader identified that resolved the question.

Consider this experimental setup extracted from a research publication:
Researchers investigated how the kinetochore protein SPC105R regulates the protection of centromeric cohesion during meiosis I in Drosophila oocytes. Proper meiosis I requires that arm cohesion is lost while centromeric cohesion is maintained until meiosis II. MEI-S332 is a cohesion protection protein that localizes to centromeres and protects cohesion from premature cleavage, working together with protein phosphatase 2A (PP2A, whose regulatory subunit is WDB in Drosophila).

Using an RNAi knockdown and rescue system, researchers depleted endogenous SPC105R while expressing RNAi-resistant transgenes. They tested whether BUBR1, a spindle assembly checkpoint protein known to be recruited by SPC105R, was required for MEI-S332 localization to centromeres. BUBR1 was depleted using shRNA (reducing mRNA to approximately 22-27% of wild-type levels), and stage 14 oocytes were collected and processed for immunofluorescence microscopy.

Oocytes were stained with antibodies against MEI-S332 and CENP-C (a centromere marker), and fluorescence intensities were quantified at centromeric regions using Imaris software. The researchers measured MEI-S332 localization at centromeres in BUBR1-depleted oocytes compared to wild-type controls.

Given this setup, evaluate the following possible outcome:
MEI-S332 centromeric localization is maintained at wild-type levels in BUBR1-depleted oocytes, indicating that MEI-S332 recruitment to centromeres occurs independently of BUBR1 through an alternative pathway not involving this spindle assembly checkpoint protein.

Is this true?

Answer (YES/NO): NO